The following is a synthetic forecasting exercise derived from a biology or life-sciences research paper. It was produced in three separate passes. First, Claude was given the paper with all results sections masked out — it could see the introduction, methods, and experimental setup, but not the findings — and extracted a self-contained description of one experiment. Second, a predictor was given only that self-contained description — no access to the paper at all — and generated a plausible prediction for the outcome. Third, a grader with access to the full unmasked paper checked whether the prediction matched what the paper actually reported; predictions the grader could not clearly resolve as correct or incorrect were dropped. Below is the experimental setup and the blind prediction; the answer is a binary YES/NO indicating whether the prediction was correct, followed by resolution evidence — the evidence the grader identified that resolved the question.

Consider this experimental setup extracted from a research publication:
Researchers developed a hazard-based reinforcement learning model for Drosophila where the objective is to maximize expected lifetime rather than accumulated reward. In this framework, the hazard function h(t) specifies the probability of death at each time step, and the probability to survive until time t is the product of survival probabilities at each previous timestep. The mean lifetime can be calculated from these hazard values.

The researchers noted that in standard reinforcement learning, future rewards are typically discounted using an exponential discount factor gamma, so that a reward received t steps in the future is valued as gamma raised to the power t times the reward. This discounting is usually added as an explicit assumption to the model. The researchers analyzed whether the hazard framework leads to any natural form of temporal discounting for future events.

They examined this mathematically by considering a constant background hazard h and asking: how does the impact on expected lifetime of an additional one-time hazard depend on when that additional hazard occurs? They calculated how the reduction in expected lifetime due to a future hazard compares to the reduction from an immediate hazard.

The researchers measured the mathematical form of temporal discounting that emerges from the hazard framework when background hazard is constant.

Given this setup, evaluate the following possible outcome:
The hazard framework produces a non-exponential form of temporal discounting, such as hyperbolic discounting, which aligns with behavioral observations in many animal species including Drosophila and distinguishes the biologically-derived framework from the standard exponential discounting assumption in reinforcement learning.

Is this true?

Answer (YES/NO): NO